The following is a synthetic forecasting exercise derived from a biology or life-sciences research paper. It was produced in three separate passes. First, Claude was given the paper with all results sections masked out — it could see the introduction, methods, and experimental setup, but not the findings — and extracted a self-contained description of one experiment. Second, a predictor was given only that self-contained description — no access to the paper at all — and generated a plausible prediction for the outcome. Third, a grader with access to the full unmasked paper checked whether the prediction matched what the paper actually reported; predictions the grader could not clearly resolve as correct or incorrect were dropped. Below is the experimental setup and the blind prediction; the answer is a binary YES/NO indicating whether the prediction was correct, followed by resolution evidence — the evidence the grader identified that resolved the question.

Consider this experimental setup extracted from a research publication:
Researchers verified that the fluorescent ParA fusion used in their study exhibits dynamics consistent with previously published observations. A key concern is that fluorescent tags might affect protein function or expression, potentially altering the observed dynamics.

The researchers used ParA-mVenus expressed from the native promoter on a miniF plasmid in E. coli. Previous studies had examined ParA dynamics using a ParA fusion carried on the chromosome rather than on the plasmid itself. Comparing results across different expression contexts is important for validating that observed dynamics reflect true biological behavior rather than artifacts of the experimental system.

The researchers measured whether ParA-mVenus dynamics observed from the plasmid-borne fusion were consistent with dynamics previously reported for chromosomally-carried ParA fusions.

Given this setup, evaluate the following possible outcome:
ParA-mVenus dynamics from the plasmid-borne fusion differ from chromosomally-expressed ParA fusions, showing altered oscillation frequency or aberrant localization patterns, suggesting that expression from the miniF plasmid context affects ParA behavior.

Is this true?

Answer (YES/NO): NO